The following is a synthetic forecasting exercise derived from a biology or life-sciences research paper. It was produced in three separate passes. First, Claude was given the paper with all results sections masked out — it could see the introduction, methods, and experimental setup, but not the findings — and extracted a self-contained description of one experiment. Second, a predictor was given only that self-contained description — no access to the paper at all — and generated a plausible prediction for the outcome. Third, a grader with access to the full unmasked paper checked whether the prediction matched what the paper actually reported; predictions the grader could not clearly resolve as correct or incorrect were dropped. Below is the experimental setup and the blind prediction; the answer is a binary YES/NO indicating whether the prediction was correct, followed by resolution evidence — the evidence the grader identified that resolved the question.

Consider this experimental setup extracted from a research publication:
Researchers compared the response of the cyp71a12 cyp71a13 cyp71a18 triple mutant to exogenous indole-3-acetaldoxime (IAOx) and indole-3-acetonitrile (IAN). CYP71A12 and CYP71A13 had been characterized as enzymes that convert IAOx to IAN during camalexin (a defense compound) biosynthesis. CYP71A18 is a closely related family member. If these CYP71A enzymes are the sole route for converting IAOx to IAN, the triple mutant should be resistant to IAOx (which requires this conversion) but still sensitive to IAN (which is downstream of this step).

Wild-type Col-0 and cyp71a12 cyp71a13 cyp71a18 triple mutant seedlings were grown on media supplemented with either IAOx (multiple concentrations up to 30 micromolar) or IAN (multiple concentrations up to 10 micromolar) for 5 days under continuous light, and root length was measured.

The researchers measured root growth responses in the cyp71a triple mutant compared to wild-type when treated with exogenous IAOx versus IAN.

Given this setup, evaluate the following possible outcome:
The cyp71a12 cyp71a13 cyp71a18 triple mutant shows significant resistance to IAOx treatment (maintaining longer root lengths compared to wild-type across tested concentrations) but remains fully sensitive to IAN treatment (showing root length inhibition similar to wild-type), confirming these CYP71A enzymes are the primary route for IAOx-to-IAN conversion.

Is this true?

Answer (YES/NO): NO